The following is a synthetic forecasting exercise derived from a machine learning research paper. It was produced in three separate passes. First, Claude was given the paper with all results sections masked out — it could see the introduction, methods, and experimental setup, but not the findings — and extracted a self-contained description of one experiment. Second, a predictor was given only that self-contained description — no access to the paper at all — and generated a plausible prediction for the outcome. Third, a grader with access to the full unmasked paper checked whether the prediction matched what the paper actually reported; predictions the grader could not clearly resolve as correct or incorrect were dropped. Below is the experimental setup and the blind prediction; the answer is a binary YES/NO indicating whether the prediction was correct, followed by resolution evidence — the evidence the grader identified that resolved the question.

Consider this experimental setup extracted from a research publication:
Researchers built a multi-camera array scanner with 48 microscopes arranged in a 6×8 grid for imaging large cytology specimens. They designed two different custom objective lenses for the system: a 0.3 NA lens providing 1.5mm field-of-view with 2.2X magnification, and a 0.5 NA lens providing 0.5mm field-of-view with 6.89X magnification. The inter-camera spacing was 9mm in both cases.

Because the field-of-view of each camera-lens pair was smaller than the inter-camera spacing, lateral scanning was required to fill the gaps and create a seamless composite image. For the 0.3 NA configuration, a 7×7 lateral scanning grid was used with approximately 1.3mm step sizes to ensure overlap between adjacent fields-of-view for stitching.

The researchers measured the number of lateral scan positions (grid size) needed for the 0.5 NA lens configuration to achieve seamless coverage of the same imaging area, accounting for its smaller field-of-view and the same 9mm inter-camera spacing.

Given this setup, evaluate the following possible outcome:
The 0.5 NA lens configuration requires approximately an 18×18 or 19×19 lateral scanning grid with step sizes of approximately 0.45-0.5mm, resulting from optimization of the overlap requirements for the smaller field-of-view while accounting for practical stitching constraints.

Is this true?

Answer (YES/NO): NO